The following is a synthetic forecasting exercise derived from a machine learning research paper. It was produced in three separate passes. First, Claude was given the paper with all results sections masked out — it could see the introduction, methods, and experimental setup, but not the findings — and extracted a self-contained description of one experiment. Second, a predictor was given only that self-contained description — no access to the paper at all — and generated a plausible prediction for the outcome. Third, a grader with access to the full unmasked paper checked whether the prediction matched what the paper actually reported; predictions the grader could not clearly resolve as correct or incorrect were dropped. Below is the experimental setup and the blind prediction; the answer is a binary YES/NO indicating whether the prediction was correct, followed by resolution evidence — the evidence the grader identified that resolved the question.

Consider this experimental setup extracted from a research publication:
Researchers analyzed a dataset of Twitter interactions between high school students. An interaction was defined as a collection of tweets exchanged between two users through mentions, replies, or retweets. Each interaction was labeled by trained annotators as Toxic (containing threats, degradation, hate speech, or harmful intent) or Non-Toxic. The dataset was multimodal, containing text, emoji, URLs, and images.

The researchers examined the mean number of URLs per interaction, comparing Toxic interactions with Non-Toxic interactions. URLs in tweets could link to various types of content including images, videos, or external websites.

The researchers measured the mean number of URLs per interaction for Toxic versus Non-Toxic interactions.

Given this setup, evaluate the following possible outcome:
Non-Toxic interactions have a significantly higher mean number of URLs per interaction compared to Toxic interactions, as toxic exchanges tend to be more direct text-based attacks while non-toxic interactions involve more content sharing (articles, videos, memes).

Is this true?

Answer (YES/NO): NO